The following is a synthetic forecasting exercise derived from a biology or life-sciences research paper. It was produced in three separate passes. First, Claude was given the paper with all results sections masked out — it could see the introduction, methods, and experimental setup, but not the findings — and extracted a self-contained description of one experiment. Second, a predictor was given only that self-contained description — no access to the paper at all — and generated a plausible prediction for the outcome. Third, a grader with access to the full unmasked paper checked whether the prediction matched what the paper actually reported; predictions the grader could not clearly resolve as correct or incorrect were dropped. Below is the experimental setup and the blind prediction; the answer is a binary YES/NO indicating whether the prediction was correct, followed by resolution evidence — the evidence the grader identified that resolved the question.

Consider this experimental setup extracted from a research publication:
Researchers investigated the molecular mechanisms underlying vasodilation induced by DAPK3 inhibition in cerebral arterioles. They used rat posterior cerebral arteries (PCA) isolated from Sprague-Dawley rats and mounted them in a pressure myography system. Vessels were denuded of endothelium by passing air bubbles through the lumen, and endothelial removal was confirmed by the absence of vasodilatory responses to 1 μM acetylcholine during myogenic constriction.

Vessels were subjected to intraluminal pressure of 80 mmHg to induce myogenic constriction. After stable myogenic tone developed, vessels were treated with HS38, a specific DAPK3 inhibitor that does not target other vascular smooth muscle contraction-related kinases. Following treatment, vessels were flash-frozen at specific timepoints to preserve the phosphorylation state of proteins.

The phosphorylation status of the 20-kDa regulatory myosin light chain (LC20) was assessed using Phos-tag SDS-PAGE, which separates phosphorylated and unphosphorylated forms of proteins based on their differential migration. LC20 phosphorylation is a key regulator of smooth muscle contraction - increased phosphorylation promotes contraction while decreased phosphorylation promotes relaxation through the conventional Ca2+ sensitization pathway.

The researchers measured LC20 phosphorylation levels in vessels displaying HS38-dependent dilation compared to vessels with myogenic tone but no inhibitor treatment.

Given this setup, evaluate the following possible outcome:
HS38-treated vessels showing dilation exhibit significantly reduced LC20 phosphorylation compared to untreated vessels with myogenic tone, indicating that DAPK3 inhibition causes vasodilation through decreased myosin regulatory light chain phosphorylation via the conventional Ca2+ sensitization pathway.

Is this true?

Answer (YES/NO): NO